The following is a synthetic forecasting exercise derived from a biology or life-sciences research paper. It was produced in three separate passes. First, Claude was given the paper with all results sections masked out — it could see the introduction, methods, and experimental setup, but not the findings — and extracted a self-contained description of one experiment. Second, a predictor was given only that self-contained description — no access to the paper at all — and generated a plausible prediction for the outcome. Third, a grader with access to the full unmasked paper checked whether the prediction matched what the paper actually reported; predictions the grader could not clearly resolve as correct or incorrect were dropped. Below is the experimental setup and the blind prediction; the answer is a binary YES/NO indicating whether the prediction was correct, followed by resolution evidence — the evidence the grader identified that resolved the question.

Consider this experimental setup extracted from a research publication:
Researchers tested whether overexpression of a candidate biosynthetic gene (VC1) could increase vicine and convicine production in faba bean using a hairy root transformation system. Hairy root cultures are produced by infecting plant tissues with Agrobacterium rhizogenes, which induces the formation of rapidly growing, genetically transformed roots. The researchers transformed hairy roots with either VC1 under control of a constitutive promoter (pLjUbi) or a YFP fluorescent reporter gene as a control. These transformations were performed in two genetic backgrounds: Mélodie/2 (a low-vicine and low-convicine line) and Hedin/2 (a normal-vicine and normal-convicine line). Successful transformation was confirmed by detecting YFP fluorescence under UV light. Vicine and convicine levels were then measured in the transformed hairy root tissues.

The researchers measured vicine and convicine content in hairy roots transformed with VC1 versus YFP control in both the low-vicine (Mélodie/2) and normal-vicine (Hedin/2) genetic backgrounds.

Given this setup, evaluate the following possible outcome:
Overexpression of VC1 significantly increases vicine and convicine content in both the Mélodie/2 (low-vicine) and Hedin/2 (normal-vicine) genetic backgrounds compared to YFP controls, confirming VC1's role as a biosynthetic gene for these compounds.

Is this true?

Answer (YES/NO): NO